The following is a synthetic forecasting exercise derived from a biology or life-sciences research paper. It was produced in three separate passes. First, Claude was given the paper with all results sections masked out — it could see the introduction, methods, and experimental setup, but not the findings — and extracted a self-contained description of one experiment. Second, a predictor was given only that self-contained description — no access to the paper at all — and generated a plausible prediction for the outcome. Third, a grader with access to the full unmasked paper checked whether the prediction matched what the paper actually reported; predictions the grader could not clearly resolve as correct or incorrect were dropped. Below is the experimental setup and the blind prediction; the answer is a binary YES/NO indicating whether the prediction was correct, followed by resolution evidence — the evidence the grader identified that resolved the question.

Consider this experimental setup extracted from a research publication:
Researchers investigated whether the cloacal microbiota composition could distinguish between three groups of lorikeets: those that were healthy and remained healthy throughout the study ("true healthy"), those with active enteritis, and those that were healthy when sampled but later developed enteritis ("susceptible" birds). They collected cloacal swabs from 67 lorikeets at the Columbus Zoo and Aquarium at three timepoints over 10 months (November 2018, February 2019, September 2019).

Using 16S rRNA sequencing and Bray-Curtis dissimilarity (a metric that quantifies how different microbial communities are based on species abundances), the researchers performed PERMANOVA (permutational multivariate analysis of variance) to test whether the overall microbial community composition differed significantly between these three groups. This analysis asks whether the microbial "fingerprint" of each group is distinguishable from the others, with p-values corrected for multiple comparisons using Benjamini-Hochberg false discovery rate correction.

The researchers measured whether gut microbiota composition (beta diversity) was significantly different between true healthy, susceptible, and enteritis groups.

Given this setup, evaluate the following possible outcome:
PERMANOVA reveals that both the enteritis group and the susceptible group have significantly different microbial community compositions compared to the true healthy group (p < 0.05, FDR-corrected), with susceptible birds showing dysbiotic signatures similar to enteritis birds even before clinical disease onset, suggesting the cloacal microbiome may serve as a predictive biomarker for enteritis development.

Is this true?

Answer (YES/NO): NO